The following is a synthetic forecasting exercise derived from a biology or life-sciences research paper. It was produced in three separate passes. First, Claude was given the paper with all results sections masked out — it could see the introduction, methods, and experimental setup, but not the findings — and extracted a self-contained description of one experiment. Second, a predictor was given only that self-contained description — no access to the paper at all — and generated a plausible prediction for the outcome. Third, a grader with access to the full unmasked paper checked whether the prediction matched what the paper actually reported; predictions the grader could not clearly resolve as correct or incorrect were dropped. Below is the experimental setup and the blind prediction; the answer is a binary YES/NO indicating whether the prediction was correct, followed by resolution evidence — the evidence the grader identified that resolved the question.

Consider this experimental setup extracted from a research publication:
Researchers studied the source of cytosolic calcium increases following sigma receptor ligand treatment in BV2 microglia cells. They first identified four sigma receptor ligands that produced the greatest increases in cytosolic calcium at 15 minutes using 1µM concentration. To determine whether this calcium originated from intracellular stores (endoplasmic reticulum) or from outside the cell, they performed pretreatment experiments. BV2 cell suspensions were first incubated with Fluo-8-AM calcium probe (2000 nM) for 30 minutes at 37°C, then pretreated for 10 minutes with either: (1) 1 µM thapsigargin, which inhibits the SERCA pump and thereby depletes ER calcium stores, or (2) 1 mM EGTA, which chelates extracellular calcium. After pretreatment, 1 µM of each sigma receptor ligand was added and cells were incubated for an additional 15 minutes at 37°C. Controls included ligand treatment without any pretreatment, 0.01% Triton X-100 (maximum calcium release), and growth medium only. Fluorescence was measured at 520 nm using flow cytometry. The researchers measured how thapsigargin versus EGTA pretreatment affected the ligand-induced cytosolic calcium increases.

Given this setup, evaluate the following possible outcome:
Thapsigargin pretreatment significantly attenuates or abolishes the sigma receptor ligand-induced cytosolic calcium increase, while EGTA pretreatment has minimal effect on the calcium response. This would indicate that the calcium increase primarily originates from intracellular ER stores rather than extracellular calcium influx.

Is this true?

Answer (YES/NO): NO